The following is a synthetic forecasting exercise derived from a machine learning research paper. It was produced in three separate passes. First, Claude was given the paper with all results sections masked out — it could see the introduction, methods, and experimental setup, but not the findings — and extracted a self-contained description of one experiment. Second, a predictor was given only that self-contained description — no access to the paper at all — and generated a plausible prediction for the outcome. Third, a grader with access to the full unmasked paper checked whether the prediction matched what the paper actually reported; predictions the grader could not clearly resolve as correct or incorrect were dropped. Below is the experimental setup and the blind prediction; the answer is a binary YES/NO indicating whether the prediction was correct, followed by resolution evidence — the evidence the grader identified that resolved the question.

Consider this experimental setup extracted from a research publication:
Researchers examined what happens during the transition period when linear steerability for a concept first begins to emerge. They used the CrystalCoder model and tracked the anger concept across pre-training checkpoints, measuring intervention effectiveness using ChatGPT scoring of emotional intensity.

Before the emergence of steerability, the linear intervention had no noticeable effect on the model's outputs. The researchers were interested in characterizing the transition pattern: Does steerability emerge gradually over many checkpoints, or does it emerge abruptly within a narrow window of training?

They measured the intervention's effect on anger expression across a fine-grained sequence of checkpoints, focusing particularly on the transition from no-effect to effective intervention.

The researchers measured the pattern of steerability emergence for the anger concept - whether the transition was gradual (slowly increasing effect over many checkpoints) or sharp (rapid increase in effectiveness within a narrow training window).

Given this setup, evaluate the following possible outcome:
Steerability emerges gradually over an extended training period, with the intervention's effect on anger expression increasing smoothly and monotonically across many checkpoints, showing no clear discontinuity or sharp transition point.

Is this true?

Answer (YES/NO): NO